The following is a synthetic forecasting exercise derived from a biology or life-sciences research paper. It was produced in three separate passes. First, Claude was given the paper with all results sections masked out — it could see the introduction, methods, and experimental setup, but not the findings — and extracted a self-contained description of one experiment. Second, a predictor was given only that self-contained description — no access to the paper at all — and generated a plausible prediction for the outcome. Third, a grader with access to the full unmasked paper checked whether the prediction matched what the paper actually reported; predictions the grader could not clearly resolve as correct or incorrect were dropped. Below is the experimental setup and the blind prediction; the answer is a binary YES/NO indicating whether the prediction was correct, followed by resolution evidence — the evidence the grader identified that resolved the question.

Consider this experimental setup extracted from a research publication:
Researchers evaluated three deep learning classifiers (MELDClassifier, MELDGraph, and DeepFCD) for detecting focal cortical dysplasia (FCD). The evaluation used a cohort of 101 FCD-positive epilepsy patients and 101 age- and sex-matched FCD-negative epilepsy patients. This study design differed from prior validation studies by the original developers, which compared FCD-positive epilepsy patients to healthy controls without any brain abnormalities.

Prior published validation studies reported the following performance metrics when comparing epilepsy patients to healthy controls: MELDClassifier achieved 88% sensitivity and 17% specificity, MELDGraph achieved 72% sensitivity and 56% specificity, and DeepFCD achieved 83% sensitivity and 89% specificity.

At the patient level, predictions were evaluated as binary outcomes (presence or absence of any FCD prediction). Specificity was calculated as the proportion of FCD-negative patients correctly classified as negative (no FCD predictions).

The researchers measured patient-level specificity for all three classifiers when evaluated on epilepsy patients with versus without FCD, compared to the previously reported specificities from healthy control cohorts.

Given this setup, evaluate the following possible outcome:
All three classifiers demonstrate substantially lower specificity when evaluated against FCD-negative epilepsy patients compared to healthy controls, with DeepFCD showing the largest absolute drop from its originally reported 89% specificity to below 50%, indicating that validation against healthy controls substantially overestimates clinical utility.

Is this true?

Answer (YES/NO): NO